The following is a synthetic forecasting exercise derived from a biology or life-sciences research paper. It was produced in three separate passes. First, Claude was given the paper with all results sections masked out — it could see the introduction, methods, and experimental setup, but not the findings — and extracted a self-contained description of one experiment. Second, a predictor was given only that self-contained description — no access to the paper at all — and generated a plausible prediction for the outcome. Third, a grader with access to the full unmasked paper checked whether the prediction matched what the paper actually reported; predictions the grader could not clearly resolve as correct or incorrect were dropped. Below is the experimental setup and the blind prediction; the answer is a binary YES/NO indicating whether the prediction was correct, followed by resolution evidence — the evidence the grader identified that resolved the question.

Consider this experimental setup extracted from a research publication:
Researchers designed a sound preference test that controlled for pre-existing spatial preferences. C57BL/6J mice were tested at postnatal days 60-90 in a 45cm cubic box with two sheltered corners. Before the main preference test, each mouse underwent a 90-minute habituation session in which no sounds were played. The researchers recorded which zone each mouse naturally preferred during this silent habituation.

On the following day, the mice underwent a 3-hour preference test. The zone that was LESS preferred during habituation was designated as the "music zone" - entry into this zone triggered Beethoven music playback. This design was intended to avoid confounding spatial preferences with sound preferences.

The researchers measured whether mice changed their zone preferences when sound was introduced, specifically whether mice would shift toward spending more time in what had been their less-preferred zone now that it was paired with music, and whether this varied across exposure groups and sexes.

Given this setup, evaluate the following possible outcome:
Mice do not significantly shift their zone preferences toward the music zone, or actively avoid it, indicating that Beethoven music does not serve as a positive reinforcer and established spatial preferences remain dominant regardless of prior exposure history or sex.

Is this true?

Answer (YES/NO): NO